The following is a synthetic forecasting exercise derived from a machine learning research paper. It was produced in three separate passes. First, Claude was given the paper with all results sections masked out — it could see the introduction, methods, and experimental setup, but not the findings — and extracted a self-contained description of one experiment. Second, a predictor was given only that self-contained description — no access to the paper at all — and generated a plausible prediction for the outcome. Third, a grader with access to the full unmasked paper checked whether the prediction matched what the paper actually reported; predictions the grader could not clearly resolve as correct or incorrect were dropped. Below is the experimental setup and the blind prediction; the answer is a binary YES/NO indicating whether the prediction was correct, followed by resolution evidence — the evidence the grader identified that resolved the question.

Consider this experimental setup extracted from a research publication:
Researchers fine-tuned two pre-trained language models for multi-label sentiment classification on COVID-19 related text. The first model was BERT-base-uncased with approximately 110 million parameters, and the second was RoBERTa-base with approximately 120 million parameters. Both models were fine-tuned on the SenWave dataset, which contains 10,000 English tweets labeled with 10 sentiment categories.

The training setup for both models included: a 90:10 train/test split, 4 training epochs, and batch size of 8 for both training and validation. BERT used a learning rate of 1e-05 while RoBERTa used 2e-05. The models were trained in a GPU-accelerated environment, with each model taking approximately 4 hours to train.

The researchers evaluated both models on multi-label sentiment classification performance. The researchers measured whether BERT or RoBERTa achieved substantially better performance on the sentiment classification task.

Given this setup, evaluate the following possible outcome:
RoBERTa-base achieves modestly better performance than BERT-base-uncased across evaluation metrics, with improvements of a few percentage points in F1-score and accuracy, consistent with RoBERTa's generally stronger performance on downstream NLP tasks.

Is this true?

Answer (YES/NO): NO